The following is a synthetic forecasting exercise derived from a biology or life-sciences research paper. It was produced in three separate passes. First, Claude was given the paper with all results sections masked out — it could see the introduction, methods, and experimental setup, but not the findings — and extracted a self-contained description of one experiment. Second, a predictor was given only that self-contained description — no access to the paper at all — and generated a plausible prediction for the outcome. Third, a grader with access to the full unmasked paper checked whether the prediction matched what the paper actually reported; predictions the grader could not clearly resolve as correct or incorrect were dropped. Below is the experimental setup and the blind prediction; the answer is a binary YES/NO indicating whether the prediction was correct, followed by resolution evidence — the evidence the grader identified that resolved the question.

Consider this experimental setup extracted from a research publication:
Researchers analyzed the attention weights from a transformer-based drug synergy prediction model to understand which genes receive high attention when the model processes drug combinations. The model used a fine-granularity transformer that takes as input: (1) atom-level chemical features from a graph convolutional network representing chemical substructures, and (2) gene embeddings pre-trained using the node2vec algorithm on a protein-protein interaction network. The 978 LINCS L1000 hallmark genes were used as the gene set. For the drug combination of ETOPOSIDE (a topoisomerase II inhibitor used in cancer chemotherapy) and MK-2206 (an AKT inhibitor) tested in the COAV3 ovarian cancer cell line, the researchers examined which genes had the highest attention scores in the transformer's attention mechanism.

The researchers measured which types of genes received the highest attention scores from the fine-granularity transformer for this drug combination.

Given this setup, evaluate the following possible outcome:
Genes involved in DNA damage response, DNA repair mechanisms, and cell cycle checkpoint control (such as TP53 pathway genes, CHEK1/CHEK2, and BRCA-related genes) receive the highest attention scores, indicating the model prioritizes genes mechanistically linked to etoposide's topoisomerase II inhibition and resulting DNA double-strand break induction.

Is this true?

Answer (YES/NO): NO